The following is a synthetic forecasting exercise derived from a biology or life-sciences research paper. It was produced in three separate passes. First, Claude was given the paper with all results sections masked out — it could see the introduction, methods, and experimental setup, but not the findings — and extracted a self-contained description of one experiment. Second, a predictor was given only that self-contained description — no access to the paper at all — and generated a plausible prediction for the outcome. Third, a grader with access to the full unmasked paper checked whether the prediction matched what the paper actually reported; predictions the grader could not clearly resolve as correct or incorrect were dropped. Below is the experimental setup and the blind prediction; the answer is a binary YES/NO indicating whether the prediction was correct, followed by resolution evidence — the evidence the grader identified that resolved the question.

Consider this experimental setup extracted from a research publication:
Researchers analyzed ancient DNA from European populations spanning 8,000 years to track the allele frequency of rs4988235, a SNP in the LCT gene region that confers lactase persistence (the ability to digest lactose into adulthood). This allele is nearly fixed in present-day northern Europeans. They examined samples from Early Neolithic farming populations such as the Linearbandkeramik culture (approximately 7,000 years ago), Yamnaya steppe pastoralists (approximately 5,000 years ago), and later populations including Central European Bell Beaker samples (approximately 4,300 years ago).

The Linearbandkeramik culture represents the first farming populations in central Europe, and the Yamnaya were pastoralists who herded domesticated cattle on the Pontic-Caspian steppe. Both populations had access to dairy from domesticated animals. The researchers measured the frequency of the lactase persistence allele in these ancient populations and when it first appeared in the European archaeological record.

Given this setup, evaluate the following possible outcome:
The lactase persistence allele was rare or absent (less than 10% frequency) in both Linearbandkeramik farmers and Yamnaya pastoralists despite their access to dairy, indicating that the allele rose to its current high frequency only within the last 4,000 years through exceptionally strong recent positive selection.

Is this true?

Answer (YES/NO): YES